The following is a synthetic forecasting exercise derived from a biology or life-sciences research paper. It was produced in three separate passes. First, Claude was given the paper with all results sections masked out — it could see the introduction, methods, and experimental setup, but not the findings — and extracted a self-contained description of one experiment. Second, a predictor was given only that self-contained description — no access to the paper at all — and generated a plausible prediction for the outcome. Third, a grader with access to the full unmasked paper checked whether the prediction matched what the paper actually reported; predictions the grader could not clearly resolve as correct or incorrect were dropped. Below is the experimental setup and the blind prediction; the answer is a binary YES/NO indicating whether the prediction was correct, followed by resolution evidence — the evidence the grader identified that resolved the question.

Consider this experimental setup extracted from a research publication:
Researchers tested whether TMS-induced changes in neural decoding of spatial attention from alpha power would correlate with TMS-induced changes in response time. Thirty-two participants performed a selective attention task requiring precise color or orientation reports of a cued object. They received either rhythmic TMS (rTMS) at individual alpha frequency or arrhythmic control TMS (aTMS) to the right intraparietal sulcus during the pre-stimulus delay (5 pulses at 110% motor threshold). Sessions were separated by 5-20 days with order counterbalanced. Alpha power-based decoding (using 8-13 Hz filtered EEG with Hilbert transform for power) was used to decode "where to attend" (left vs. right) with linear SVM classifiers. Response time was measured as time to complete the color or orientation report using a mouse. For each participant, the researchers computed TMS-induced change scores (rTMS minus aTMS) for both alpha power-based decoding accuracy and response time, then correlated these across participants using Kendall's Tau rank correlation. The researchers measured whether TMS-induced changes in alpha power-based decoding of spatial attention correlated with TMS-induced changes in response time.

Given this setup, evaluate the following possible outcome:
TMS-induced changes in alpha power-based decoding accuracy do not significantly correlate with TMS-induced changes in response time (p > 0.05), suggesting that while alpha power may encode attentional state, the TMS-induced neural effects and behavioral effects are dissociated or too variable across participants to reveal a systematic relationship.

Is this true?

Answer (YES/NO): NO